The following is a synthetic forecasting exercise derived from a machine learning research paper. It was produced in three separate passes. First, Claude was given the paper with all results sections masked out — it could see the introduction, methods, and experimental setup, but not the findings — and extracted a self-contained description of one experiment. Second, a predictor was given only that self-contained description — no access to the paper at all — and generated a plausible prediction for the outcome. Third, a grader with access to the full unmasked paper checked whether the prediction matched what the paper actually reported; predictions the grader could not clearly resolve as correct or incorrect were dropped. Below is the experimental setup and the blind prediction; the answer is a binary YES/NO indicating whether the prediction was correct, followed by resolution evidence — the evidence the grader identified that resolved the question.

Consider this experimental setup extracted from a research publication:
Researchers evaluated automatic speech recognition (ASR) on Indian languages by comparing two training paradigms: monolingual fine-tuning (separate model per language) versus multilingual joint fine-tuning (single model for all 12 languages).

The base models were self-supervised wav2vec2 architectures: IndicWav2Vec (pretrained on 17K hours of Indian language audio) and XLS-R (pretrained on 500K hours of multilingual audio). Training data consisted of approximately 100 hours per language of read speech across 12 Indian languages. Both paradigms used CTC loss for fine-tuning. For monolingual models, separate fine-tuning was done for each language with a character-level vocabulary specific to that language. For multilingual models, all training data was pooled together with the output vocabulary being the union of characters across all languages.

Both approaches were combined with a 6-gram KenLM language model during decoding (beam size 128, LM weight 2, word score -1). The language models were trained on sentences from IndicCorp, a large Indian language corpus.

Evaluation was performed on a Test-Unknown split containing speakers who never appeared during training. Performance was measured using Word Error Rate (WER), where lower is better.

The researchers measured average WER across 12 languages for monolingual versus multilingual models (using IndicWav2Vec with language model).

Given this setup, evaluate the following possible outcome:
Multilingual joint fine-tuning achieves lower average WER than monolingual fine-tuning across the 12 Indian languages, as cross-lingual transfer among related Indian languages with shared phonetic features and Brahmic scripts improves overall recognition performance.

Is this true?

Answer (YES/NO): NO